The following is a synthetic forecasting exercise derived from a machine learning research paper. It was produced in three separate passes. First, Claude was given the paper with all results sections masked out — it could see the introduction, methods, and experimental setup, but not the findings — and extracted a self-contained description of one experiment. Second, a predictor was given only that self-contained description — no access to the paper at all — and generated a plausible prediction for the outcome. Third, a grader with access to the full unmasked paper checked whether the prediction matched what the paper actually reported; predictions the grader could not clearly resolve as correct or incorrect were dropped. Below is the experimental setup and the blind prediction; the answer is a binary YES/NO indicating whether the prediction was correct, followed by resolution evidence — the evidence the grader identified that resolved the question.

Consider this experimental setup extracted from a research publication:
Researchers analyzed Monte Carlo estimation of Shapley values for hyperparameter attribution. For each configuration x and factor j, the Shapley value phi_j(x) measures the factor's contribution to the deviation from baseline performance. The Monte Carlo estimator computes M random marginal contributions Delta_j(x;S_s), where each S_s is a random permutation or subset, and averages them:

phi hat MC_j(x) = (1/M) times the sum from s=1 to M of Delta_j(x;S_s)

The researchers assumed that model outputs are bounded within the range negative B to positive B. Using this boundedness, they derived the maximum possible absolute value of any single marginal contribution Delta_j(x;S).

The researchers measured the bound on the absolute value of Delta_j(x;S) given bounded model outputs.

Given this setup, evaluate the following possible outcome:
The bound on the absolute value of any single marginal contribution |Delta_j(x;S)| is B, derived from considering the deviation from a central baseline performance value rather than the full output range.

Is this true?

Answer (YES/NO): NO